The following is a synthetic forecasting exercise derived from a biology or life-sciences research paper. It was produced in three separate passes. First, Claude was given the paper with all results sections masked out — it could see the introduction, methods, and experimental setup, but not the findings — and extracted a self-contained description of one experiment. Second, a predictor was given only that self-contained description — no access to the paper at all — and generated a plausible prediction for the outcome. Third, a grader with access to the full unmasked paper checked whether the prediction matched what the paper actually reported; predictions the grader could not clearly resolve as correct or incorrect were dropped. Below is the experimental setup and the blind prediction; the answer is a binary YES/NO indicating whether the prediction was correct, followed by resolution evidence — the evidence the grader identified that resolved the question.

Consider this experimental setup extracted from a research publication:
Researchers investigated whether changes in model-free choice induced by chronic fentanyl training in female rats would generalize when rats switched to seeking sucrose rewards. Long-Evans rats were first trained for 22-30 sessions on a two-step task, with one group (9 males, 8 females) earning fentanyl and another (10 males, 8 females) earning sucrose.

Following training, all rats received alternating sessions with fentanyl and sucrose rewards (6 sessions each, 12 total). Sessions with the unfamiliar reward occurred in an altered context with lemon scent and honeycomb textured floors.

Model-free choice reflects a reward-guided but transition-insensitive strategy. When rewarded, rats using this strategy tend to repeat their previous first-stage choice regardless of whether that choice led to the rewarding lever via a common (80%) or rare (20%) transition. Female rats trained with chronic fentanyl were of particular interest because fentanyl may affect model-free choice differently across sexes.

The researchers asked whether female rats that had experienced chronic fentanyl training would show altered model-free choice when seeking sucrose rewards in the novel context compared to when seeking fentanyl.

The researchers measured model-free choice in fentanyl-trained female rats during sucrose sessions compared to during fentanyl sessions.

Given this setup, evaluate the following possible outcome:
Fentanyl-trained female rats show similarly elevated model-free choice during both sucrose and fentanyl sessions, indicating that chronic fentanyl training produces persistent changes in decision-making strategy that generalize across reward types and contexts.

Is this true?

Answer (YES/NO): YES